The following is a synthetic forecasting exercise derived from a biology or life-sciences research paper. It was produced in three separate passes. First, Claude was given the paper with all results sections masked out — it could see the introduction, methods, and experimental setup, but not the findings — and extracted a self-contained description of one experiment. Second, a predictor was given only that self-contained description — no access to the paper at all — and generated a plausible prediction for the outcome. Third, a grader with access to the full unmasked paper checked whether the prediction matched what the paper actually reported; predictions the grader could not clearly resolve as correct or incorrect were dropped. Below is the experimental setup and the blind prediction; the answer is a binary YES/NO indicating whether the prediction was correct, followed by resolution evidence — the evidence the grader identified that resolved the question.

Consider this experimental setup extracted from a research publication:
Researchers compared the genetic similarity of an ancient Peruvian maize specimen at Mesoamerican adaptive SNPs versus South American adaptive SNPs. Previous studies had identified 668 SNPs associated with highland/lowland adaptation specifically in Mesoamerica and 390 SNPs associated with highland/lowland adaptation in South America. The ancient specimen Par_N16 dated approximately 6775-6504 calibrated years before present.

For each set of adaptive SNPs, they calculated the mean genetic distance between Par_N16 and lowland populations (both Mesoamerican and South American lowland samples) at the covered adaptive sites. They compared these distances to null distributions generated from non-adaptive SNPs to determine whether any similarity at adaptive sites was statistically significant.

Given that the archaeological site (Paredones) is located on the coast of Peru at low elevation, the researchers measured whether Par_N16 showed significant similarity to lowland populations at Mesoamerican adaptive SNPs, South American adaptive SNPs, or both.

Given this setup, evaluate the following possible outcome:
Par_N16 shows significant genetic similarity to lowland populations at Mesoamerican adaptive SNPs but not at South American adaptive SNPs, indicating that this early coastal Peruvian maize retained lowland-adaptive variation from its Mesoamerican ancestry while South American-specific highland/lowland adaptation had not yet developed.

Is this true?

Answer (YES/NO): YES